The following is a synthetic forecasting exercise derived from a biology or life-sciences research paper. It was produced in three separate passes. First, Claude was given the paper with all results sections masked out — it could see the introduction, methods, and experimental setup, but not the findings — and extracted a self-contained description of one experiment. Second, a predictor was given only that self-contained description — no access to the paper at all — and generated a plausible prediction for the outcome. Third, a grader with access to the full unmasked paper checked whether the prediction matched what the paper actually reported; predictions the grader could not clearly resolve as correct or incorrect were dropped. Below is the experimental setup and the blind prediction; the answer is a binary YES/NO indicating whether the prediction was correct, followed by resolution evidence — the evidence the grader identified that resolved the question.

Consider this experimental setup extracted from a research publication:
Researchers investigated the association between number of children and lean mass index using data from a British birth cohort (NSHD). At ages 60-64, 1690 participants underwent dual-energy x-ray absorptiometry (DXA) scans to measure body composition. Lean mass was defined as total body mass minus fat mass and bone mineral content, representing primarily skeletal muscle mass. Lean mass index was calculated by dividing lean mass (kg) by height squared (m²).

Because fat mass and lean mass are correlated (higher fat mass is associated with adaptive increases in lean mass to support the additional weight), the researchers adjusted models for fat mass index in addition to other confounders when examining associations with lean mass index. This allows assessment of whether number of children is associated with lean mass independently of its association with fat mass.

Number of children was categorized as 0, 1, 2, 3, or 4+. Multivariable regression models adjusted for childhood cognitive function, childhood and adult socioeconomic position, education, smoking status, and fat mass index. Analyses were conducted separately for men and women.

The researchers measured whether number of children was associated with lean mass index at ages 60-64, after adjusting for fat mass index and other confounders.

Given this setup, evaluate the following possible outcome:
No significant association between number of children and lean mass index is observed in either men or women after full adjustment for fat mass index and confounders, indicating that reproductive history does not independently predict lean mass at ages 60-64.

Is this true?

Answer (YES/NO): NO